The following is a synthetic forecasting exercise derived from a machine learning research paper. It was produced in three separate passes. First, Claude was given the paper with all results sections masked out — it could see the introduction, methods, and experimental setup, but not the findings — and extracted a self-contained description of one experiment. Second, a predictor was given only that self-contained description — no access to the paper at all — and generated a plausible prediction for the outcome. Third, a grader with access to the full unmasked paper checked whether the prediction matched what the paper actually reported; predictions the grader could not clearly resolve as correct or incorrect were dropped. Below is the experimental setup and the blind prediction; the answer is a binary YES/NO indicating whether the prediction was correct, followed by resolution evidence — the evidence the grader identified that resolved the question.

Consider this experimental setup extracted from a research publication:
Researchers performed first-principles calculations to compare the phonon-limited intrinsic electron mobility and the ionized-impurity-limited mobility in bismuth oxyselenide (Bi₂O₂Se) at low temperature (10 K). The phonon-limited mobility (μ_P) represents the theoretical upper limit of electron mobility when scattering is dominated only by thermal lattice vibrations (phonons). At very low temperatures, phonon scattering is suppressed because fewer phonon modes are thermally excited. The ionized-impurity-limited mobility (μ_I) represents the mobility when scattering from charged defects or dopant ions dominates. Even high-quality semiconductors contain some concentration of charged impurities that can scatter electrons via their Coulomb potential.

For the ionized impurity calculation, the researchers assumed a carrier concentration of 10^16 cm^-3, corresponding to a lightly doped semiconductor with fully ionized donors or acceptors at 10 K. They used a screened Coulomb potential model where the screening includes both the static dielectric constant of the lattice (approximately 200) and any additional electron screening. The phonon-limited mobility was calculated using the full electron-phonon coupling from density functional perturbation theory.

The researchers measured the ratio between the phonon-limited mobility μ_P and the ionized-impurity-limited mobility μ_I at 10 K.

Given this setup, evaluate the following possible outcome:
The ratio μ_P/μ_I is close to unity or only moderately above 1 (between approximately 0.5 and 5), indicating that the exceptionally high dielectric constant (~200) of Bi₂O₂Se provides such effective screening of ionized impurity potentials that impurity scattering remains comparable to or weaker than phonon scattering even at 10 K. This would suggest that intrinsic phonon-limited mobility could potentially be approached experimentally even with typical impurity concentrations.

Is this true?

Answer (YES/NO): NO